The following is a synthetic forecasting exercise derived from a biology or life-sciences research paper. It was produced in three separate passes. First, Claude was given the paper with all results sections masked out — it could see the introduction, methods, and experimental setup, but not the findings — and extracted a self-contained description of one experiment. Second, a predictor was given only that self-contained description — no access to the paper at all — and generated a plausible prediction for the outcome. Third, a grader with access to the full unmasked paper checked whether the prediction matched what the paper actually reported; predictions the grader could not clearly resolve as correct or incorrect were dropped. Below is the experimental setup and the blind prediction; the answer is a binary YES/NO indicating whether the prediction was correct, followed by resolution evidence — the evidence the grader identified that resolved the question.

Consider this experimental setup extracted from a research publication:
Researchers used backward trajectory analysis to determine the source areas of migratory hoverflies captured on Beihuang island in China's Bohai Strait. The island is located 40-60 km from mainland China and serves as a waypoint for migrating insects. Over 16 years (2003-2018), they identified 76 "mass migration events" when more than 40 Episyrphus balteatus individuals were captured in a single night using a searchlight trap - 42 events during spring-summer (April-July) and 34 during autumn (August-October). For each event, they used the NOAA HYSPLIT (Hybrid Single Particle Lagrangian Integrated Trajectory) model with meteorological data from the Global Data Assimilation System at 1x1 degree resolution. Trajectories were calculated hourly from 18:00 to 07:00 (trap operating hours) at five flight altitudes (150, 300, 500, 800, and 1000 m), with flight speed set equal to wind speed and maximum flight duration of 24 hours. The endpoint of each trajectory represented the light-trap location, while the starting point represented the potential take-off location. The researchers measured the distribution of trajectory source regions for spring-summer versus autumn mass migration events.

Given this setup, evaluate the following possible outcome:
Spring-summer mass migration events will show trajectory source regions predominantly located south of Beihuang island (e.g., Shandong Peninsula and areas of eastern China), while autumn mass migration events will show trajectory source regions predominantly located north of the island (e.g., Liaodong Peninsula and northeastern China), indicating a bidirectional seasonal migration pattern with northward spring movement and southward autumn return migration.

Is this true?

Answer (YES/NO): YES